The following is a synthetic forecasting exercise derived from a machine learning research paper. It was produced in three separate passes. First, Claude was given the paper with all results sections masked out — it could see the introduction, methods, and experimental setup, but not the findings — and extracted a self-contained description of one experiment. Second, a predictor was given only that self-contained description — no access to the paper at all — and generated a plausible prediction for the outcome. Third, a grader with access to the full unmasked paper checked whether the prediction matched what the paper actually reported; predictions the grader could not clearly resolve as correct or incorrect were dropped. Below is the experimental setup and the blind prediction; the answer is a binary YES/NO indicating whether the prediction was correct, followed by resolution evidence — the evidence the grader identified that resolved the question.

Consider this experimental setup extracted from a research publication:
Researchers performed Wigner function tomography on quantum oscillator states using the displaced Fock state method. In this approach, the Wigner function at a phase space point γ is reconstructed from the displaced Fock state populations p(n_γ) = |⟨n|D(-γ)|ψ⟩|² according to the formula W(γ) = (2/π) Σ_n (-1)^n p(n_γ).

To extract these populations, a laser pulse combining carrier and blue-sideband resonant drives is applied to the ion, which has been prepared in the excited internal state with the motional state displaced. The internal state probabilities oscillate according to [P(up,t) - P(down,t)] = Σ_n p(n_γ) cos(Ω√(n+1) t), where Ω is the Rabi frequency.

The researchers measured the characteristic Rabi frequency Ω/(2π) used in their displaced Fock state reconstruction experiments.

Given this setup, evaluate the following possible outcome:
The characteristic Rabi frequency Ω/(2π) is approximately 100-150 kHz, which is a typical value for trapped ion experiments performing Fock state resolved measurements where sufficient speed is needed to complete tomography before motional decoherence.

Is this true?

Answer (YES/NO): NO